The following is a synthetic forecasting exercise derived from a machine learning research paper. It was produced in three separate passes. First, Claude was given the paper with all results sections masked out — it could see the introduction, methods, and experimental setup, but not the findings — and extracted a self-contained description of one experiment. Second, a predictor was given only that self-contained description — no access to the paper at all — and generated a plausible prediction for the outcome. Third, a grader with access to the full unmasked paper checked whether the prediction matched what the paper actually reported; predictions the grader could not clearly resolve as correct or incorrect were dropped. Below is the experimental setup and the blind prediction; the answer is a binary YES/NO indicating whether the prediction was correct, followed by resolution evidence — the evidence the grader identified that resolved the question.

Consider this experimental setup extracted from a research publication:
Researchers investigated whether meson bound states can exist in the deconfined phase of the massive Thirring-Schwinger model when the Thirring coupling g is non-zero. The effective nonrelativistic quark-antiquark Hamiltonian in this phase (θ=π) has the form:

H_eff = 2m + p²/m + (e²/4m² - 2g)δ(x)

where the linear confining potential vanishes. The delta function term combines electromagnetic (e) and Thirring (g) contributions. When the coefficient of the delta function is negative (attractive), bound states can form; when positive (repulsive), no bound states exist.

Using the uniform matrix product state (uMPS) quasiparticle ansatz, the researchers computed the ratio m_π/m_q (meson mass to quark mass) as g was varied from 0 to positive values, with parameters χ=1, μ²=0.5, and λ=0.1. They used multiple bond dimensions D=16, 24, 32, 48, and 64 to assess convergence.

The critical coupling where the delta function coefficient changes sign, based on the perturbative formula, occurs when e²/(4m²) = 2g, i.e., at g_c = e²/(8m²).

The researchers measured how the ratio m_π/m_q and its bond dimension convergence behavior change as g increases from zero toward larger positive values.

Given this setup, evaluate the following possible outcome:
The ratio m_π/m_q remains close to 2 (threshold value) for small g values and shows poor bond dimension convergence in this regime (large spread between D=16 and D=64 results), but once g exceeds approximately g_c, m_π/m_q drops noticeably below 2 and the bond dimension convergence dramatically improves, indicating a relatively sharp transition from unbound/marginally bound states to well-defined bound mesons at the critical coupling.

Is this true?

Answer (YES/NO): YES